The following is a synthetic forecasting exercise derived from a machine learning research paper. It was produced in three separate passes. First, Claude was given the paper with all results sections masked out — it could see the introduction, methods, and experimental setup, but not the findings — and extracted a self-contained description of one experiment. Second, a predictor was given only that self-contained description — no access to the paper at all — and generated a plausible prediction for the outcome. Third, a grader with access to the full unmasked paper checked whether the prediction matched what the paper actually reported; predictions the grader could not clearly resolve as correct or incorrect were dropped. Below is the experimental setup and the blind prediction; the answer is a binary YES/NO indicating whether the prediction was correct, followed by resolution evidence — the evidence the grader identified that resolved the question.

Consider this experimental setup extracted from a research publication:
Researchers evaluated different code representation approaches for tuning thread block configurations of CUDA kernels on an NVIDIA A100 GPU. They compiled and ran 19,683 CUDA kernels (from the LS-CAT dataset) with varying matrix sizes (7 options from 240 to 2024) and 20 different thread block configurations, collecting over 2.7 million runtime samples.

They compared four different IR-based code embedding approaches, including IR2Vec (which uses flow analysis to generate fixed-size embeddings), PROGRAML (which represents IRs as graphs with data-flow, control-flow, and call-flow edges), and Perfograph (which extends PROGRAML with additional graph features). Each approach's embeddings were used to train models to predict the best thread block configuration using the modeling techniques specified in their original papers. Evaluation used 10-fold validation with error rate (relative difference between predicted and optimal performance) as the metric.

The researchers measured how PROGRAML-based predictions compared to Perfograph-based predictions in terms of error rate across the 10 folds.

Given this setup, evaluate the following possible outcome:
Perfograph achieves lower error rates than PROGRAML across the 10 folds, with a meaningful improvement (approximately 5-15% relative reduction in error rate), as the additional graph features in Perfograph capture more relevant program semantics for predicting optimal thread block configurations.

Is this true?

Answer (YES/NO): NO